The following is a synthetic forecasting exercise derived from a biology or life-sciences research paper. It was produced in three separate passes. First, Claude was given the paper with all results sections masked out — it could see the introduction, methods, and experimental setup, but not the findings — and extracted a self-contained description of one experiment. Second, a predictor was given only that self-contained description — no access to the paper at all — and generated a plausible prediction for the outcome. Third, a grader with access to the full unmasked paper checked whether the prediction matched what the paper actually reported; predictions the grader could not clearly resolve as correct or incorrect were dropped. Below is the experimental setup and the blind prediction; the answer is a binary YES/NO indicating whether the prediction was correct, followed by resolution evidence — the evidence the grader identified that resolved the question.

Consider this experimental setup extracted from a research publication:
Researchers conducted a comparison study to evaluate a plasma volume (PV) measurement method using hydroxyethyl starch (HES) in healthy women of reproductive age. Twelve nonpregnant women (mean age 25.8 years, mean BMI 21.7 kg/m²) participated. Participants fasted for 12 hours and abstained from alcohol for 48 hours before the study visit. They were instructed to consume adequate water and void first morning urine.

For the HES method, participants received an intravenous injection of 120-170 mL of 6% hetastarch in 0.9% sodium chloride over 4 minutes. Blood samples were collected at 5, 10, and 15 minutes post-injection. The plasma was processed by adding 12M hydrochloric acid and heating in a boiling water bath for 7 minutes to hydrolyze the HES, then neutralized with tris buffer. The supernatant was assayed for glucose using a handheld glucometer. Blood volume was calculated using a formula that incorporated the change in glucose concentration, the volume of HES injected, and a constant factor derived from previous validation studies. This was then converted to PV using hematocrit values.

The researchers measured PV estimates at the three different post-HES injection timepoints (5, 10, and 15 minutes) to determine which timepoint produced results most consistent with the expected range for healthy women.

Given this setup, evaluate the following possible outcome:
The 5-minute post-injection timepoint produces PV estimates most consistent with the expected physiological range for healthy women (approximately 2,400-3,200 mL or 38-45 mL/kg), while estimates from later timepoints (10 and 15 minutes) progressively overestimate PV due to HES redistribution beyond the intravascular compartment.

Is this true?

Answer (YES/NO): NO